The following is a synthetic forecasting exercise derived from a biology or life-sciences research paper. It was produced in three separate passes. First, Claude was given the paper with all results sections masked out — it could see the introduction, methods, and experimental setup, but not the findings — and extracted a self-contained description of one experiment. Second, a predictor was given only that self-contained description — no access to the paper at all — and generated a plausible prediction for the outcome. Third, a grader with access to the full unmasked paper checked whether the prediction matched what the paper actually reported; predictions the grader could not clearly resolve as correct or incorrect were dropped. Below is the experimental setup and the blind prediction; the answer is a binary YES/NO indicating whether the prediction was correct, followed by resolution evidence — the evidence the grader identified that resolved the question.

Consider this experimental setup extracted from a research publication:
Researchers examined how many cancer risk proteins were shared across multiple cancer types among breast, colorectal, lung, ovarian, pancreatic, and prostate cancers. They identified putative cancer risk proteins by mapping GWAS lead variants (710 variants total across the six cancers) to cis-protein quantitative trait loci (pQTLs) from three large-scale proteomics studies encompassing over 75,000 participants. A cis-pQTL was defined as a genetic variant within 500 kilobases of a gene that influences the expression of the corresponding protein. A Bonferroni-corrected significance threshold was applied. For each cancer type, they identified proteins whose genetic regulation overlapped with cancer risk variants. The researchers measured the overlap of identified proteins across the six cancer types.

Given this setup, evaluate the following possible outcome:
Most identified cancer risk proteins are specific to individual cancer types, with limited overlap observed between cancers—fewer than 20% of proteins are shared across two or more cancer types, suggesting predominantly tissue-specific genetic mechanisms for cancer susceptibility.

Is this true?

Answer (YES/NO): YES